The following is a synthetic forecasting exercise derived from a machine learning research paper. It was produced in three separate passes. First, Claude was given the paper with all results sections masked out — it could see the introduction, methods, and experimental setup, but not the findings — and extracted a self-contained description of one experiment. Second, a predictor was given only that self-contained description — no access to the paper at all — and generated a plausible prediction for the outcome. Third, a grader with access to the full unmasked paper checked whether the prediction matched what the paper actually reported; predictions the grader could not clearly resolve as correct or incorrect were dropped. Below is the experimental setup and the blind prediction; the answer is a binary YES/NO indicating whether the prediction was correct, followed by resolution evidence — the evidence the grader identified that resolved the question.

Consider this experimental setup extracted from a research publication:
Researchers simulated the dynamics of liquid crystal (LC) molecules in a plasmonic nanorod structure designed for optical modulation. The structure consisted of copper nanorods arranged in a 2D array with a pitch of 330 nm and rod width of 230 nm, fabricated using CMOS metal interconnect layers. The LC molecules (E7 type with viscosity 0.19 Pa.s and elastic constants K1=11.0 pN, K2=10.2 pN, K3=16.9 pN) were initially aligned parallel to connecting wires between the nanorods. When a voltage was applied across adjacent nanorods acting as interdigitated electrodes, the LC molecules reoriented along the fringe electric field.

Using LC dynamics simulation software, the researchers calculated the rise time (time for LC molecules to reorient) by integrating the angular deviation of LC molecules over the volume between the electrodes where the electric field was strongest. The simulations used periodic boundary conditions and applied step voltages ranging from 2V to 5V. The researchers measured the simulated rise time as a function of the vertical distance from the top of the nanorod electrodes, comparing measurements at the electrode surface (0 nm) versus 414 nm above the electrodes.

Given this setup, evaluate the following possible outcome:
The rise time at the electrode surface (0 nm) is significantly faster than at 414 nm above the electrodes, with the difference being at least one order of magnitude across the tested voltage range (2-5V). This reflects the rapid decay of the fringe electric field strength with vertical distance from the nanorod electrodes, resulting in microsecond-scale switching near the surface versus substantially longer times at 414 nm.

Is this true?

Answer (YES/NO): YES